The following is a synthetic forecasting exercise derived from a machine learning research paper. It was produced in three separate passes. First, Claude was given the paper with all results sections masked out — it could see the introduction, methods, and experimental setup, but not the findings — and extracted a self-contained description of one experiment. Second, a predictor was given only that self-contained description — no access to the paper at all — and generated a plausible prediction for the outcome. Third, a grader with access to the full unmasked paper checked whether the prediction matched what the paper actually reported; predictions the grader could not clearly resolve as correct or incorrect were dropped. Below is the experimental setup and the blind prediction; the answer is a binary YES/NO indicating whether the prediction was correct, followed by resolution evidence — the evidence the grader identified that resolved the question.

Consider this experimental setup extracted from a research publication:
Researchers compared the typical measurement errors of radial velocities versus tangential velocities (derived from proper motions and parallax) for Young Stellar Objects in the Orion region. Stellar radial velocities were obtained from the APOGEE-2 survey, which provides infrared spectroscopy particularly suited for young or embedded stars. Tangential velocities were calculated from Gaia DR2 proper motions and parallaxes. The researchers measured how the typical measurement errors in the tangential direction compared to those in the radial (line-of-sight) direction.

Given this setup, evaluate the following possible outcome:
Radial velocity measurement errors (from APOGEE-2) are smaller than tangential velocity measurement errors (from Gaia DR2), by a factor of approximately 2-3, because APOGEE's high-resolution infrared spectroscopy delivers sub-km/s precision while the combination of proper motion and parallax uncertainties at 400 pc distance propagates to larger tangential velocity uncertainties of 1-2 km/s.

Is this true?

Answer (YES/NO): NO